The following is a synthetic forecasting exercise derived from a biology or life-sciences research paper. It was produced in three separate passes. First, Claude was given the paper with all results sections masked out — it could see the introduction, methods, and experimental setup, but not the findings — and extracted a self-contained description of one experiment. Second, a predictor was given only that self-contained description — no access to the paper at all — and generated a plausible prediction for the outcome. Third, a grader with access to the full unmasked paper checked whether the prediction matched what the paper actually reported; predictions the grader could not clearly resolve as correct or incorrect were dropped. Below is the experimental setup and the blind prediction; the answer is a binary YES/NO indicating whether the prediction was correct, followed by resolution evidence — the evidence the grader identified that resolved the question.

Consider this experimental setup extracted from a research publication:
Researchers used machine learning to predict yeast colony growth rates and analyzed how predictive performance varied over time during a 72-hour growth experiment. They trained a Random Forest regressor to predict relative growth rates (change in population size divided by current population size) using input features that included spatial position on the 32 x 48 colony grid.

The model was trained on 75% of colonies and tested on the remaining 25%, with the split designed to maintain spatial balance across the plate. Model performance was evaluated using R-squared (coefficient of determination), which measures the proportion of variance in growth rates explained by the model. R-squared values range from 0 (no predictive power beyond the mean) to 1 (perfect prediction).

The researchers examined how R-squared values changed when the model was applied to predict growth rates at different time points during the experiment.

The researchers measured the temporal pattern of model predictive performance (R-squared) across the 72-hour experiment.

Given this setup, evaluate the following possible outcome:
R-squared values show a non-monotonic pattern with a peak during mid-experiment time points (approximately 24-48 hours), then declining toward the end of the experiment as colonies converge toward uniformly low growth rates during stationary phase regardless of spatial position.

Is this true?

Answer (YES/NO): YES